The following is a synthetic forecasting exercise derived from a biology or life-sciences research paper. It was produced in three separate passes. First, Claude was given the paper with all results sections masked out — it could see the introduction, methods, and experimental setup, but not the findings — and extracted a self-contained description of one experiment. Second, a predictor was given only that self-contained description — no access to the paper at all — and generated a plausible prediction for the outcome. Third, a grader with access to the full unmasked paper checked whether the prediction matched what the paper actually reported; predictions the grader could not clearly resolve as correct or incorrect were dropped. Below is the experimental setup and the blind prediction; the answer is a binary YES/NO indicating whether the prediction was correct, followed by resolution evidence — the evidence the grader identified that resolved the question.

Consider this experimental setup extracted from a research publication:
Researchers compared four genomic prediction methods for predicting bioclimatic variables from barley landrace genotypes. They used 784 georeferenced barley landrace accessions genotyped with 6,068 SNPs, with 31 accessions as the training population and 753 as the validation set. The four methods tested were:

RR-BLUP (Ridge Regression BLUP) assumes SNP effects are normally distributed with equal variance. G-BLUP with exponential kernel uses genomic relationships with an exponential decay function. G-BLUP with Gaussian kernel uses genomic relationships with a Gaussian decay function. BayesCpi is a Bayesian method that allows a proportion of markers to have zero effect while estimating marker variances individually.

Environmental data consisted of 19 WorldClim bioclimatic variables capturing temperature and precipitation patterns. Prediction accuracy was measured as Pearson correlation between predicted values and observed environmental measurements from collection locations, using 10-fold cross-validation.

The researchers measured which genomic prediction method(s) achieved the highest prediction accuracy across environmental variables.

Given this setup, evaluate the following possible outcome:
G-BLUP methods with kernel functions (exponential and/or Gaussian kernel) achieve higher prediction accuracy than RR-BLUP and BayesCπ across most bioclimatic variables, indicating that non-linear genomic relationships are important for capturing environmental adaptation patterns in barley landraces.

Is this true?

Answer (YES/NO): NO